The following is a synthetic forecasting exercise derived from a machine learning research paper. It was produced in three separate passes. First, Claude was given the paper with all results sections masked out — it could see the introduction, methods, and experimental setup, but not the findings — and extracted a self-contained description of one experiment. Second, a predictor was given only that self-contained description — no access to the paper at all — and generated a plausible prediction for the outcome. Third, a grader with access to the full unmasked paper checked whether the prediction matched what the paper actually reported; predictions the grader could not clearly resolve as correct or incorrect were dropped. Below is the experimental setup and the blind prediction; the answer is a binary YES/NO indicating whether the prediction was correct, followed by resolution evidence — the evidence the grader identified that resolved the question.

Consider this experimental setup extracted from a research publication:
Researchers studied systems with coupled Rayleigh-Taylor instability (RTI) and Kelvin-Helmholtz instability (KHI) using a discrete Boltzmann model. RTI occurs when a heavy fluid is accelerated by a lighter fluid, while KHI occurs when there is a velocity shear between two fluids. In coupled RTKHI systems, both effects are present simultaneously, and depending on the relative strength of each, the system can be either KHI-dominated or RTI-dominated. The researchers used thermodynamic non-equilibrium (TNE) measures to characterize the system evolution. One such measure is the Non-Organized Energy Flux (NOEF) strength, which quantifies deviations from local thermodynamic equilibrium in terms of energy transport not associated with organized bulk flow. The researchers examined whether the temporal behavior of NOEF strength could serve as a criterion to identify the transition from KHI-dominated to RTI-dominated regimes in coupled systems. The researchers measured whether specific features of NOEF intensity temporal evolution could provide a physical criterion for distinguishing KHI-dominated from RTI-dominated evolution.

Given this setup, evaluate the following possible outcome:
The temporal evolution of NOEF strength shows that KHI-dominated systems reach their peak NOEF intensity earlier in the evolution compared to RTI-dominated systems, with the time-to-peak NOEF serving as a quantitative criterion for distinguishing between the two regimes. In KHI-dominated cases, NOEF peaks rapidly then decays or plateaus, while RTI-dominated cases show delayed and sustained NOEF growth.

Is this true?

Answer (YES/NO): NO